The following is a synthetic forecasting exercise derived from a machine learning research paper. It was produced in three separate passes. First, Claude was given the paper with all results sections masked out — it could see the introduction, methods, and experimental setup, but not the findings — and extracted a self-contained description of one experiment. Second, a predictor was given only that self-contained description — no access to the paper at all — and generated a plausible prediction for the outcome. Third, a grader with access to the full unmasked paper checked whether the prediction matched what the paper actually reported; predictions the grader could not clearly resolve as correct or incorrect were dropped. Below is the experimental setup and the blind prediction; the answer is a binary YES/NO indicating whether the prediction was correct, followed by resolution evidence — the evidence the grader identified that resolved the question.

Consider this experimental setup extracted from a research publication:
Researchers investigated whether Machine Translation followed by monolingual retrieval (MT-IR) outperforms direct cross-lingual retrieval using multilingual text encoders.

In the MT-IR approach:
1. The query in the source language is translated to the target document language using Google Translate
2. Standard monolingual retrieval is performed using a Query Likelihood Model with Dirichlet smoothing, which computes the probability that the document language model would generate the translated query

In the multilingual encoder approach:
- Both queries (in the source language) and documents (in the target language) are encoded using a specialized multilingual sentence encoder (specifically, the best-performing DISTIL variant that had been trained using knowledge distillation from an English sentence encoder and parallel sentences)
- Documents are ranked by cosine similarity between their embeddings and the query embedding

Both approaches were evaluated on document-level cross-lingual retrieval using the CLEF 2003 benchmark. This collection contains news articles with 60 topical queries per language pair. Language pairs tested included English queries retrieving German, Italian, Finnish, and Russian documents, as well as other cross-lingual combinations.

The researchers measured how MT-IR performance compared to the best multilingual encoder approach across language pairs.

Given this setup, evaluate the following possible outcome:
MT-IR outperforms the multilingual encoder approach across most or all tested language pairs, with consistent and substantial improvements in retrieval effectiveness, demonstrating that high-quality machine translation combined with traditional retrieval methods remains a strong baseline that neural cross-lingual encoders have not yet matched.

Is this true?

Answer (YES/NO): NO